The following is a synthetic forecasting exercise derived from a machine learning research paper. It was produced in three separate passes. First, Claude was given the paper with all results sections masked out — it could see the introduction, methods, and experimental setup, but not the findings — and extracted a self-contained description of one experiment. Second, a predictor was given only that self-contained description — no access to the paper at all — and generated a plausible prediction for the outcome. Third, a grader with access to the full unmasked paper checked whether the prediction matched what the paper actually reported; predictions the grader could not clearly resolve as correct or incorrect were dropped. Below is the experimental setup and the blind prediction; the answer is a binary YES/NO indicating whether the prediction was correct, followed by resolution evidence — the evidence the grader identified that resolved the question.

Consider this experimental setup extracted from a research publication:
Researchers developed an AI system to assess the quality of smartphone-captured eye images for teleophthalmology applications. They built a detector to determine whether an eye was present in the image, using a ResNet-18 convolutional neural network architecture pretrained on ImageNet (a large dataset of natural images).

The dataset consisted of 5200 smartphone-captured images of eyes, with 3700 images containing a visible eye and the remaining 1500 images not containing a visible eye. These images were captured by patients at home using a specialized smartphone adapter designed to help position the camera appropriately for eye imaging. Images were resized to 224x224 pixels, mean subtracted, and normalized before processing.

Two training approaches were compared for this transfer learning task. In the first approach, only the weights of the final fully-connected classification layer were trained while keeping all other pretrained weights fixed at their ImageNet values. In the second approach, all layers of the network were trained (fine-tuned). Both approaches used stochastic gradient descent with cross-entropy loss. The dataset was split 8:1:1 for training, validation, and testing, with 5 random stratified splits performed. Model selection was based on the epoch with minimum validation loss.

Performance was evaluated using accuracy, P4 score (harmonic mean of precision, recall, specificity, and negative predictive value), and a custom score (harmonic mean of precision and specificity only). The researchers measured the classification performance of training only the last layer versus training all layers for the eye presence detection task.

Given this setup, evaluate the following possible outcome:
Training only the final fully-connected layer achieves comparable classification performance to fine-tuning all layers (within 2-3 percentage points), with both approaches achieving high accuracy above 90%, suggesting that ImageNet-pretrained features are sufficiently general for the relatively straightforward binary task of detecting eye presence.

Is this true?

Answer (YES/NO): YES